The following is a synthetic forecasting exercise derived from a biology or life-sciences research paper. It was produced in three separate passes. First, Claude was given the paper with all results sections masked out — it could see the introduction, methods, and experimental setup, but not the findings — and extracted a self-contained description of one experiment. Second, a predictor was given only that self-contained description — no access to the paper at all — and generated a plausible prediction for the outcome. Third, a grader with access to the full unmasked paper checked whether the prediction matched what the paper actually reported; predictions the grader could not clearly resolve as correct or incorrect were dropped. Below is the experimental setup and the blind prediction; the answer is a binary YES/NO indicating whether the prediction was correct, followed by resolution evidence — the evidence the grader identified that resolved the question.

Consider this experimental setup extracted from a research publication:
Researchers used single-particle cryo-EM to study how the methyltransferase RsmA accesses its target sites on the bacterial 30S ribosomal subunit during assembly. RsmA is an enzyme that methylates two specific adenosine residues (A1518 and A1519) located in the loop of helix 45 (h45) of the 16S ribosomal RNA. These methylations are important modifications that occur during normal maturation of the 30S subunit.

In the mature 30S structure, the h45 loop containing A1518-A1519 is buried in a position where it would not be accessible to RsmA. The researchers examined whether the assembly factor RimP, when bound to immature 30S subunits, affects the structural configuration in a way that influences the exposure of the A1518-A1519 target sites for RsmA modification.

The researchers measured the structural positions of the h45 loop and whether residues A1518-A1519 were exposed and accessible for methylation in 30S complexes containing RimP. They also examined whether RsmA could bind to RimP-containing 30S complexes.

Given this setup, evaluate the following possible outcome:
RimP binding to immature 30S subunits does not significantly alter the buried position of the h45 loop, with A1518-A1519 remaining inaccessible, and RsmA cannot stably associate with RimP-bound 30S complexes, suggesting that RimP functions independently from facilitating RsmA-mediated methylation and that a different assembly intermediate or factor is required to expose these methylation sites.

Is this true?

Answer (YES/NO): NO